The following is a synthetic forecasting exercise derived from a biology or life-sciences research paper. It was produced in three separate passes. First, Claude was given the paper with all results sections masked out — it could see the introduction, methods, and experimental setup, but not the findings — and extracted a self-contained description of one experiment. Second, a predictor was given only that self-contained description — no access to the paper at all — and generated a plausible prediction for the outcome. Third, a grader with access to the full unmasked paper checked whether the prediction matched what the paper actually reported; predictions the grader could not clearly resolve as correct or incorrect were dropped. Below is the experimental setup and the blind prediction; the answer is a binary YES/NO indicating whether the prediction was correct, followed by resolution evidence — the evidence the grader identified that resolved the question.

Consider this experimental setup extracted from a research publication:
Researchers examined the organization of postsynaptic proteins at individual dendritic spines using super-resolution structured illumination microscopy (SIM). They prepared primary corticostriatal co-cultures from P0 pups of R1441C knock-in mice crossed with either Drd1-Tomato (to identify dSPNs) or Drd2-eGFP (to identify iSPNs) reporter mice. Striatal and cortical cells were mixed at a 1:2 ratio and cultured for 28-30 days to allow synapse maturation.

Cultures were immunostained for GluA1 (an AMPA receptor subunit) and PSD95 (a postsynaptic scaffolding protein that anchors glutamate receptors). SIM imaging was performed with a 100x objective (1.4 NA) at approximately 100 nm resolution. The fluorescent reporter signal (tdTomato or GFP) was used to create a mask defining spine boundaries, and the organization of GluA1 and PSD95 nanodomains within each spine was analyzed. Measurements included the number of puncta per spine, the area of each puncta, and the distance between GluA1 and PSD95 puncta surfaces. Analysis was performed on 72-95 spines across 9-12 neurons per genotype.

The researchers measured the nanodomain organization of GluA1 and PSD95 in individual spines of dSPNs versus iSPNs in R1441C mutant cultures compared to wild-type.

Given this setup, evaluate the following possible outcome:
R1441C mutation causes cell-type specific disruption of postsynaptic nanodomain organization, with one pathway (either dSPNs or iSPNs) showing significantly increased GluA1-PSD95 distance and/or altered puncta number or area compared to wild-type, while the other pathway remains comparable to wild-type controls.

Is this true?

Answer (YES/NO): NO